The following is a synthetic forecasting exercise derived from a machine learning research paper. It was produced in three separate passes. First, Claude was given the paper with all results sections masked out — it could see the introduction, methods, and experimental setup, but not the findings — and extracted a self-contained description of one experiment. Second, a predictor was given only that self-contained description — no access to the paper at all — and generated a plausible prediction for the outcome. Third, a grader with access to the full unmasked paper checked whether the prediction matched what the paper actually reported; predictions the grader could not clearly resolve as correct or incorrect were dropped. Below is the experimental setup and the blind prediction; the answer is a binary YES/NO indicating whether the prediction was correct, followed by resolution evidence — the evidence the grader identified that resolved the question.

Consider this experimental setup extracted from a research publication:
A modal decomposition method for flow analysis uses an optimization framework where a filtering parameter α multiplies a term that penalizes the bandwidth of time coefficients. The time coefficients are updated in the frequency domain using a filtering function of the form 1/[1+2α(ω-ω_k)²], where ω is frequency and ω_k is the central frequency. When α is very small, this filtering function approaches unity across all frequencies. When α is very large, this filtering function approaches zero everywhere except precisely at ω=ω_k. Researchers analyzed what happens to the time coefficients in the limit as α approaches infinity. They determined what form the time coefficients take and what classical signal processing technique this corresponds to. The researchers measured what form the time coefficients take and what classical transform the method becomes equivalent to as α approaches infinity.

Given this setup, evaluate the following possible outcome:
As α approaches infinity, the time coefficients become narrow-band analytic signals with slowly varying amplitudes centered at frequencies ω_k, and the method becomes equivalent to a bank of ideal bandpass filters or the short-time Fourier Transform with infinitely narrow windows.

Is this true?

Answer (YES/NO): NO